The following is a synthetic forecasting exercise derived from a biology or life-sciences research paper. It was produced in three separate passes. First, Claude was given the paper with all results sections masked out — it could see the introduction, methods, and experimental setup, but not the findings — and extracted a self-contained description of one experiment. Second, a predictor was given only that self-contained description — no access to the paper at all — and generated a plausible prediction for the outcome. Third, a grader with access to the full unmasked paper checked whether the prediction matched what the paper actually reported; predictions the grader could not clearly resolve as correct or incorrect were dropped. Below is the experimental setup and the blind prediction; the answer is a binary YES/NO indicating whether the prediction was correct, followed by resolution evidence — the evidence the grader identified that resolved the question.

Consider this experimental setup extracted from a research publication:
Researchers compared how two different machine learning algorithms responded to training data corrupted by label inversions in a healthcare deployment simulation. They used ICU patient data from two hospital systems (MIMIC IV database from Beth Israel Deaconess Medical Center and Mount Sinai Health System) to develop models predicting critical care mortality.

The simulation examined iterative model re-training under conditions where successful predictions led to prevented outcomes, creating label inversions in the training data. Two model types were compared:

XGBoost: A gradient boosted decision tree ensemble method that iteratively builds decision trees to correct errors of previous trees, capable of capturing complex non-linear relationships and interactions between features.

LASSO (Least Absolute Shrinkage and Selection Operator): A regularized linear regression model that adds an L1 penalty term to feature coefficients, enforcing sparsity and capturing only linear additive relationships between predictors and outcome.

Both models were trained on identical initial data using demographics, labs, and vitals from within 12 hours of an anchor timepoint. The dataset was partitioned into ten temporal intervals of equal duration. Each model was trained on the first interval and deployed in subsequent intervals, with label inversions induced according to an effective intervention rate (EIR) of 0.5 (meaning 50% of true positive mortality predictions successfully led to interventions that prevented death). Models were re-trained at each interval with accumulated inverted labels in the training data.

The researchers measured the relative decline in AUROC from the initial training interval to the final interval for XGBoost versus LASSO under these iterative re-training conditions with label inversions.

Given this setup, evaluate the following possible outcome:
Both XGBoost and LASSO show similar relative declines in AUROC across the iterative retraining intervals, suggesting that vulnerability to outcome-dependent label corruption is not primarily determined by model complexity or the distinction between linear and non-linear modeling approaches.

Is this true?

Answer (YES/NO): NO